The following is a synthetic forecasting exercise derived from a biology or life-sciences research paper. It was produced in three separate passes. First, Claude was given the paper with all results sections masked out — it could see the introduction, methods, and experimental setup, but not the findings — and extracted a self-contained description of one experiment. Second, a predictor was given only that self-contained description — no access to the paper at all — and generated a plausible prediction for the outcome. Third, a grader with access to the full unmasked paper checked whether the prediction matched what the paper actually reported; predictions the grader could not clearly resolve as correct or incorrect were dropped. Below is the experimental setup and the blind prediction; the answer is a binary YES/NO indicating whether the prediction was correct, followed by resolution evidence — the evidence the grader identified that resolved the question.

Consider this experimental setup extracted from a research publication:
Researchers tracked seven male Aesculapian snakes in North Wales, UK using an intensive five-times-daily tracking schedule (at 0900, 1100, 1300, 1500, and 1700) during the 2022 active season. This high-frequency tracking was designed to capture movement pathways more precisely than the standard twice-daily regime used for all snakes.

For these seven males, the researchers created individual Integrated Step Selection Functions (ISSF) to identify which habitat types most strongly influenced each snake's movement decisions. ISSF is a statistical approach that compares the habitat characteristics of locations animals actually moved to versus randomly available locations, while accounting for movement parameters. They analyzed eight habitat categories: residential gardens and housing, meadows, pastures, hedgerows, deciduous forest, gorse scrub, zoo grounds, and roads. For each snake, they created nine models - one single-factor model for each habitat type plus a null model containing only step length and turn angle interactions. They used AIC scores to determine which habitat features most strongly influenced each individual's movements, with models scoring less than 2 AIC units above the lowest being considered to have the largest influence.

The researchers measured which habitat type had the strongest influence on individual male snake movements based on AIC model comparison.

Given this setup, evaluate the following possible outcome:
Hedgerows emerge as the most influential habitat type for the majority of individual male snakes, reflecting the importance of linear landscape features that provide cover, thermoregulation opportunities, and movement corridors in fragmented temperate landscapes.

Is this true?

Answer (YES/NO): NO